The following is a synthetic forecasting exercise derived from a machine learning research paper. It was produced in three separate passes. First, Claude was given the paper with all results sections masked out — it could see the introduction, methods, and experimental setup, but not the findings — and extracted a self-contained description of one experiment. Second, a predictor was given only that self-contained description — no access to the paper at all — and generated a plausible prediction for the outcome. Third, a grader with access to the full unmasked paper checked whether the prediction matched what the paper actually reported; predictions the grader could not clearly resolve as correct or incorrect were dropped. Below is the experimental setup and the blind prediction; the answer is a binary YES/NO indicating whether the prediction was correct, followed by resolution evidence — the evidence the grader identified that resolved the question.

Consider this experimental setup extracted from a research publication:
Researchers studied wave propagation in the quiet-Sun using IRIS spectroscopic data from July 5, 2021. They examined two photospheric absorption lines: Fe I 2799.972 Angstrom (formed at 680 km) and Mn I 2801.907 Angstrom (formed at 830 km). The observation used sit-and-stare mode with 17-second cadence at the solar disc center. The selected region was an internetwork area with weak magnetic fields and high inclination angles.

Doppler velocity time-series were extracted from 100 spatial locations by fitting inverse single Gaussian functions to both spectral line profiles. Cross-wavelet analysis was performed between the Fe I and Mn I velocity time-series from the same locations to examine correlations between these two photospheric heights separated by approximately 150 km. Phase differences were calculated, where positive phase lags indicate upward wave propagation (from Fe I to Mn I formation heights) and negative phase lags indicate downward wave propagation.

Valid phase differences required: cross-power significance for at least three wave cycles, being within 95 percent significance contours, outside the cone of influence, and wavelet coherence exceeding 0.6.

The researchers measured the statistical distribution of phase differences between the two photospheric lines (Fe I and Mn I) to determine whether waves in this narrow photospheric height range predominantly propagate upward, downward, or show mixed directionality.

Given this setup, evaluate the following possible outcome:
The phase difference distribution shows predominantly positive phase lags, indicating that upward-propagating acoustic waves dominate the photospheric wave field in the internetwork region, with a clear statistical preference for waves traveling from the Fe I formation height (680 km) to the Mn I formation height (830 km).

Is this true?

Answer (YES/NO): YES